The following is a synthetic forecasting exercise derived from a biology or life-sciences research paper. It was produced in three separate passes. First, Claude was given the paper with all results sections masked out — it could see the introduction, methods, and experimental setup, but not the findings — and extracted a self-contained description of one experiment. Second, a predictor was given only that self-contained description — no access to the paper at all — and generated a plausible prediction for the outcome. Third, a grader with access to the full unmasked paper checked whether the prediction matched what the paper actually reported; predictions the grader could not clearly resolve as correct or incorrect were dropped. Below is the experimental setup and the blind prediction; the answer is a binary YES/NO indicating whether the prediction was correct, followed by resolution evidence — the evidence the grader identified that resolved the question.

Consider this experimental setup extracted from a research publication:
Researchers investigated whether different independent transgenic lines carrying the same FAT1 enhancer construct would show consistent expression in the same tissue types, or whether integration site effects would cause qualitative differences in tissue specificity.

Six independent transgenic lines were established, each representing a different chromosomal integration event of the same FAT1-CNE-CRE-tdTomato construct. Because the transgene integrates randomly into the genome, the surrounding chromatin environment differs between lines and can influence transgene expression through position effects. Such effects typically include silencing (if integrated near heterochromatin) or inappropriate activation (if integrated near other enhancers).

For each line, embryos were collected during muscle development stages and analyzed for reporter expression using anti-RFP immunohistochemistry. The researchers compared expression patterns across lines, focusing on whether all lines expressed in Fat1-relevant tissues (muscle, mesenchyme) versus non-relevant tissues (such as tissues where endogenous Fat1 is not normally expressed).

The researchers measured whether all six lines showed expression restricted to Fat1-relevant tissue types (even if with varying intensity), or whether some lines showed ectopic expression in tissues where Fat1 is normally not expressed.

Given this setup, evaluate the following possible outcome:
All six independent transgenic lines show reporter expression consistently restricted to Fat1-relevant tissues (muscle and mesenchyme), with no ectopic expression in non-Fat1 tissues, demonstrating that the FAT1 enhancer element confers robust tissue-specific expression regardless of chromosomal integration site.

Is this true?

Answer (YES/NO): YES